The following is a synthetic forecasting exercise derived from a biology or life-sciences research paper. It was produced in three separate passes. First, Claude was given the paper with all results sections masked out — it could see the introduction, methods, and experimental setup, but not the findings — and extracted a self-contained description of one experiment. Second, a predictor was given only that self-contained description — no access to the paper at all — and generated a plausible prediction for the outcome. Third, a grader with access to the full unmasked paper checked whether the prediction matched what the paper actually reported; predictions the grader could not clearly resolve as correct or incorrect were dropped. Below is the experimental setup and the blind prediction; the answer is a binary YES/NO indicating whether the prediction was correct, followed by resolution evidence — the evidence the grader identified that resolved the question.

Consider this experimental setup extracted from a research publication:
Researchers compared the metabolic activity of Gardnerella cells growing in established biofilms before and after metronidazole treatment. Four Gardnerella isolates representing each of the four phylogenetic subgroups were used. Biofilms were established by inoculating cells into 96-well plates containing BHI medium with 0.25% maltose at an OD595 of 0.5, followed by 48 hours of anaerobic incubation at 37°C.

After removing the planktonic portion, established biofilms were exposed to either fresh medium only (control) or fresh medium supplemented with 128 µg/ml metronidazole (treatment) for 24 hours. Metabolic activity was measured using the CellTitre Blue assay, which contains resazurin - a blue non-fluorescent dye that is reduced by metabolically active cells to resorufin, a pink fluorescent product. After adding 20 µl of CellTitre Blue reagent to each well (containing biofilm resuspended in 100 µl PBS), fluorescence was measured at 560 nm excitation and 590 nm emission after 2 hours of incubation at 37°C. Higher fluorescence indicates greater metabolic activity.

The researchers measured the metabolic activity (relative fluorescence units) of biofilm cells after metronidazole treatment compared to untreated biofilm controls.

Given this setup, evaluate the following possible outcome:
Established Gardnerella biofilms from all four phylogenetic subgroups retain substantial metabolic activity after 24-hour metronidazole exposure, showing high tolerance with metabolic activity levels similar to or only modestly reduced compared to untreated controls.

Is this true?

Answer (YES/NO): NO